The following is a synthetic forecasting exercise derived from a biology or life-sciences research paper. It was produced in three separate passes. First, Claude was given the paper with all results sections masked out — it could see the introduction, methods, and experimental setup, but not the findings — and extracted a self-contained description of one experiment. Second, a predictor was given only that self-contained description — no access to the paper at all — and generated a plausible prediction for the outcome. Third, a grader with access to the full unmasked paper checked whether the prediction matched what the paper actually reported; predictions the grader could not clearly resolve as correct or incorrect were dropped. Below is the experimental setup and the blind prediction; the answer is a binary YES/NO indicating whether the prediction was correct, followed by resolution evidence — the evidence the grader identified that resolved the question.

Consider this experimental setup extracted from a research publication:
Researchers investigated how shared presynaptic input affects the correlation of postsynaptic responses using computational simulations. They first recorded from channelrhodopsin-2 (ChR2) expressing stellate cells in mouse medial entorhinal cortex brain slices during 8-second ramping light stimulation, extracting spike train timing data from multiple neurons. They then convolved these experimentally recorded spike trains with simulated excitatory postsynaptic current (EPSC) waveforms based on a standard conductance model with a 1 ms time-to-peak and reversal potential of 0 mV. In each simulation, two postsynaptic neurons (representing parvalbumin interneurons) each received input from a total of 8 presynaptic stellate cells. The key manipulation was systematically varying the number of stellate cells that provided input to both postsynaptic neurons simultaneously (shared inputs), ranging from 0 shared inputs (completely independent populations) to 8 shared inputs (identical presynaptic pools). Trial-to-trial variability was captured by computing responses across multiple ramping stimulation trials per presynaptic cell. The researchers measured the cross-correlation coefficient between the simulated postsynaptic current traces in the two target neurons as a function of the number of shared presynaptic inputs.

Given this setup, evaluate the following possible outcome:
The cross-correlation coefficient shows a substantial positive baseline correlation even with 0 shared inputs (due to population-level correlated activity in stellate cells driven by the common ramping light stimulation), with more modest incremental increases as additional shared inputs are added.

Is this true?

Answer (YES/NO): NO